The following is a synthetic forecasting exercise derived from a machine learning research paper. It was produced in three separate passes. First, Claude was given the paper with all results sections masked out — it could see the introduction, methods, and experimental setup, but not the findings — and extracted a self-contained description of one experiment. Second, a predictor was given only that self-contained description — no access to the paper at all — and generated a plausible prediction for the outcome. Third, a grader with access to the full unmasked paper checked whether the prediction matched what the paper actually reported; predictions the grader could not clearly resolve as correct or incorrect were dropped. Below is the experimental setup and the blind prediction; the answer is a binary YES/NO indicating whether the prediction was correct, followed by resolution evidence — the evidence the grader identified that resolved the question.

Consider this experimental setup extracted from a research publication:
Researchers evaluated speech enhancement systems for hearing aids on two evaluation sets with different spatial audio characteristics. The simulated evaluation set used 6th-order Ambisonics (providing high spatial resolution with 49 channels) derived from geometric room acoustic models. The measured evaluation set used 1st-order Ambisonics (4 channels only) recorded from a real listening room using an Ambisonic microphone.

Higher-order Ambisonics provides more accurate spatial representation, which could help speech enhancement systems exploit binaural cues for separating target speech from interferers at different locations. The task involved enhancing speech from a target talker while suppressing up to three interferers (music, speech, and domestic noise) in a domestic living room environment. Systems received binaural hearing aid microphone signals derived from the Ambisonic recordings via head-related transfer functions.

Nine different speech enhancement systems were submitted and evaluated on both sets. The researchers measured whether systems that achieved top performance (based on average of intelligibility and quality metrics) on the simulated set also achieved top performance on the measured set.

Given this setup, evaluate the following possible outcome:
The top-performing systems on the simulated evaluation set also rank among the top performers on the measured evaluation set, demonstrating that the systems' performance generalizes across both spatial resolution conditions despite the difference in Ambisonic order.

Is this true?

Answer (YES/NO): NO